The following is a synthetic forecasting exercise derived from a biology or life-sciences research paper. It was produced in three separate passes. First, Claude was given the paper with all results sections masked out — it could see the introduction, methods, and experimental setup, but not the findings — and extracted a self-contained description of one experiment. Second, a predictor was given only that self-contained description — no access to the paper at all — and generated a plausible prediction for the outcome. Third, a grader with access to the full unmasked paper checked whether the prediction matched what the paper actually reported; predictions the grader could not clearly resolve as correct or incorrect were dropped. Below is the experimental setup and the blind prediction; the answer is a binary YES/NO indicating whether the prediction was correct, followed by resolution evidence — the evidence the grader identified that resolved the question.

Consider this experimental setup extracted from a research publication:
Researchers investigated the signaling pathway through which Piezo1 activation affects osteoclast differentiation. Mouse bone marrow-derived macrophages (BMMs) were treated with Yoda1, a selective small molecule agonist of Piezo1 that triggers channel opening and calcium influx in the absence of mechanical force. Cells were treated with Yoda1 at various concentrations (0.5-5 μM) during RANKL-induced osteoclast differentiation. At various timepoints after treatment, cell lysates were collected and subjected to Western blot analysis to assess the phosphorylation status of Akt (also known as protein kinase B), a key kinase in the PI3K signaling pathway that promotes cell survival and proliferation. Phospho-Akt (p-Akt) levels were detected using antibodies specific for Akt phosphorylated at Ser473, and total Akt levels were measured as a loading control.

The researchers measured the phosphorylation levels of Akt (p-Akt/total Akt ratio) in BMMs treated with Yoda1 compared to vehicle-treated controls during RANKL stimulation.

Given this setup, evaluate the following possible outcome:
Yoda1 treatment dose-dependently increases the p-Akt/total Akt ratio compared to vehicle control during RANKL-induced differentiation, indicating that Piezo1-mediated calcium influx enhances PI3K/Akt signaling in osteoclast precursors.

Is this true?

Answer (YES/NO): NO